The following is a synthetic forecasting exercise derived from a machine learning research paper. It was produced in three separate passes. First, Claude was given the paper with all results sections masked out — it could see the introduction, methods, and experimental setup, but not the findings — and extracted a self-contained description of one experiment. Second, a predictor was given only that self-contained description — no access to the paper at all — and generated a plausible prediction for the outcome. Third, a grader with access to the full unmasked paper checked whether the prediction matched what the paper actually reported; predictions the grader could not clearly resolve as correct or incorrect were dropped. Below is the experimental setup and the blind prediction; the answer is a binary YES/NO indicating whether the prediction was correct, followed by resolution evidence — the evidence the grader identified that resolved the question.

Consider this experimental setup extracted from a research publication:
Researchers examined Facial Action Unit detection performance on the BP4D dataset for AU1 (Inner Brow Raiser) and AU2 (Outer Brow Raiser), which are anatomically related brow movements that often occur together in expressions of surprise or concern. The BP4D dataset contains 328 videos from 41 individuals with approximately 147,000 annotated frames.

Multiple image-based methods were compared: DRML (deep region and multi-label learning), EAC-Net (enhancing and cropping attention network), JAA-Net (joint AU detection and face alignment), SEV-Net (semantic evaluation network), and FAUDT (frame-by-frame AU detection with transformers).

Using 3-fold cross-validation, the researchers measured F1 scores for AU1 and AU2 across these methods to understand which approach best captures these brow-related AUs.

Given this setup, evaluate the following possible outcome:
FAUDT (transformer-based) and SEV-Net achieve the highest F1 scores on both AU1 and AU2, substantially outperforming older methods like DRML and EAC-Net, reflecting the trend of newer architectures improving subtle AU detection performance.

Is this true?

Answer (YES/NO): YES